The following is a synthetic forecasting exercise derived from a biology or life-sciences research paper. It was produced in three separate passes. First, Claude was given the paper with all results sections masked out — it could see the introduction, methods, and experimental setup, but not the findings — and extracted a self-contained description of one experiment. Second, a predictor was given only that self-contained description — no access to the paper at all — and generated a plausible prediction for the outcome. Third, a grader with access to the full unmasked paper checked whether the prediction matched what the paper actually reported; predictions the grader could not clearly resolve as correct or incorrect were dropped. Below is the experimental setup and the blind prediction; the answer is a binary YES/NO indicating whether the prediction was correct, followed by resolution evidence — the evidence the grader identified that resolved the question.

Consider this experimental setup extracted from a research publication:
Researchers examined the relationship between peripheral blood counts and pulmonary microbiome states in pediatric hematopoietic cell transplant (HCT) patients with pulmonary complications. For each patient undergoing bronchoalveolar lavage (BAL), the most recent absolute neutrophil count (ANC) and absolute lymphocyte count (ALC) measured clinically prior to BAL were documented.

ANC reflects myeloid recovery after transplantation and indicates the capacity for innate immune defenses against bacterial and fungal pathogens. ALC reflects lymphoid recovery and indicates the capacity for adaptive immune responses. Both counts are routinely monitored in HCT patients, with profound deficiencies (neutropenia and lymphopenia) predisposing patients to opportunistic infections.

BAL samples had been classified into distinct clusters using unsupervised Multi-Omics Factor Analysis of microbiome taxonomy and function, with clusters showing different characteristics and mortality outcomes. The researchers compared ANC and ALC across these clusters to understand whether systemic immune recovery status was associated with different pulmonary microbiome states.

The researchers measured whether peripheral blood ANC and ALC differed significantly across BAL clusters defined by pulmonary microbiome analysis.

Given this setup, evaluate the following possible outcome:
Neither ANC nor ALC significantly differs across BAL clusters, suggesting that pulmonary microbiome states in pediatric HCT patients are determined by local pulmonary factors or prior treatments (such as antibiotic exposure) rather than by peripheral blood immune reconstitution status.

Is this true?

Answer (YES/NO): NO